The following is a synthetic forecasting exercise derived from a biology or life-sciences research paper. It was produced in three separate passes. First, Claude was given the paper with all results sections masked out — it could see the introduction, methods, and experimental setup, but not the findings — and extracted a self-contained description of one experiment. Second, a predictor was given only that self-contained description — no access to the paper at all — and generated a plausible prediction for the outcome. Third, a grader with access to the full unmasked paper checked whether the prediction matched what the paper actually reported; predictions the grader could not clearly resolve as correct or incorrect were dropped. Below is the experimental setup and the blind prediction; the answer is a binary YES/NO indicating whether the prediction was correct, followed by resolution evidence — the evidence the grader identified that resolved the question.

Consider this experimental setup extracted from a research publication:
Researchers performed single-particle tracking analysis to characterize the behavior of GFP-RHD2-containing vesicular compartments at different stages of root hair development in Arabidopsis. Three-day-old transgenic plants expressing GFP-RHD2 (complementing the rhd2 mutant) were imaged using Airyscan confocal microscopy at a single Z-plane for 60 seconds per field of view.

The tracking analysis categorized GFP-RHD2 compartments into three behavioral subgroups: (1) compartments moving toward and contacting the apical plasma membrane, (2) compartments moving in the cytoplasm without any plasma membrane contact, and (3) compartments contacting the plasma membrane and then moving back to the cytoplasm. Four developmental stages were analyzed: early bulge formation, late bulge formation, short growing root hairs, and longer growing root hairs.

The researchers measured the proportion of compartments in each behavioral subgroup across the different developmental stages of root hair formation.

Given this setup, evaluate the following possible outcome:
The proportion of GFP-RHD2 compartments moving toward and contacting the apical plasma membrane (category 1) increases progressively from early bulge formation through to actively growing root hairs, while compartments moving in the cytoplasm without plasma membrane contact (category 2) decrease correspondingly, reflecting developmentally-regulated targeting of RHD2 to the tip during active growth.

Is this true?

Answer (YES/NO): NO